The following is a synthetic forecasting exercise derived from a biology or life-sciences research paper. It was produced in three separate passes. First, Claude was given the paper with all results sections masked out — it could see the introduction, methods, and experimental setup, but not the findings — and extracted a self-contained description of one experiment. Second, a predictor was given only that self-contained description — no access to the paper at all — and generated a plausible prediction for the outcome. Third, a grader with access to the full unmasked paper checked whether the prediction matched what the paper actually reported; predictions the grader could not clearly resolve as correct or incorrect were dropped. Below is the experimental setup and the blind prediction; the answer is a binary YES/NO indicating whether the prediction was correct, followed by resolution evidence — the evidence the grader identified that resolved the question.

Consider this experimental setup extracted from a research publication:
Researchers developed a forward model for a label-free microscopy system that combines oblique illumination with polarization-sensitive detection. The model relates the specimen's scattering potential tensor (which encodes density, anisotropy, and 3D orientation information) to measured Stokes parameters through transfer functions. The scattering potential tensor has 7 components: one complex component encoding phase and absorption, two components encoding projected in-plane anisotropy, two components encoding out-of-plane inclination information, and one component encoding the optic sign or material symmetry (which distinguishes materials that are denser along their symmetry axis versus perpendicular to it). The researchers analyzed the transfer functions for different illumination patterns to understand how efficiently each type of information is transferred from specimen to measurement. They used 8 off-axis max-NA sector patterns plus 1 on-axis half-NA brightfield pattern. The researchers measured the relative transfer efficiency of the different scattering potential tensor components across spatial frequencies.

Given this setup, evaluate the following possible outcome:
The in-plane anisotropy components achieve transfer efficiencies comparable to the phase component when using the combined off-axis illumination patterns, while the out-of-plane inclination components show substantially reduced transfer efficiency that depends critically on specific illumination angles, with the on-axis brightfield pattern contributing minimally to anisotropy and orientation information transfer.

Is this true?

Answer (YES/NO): NO